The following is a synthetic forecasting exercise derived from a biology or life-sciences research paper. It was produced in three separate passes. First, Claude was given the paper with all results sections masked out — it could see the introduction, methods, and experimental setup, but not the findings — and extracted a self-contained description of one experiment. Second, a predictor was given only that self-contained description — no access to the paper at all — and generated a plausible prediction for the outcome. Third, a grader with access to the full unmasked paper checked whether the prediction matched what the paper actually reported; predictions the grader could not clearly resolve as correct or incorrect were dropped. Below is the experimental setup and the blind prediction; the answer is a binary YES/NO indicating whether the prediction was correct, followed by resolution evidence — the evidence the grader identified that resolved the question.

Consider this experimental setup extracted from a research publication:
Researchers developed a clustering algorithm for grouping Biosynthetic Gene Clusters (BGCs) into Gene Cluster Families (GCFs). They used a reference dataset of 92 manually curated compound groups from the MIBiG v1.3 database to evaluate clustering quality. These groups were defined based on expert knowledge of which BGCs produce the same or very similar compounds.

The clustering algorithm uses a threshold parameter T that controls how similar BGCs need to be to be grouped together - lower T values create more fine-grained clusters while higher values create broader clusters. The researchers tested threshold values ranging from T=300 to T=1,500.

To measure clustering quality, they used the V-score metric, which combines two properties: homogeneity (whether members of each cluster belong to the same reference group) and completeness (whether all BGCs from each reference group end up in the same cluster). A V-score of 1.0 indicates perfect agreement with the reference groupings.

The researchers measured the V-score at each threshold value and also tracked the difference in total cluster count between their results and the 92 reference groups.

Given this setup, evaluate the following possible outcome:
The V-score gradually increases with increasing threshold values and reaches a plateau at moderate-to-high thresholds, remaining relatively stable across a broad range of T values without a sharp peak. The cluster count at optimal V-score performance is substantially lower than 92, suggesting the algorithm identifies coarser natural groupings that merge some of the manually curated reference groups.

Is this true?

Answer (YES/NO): NO